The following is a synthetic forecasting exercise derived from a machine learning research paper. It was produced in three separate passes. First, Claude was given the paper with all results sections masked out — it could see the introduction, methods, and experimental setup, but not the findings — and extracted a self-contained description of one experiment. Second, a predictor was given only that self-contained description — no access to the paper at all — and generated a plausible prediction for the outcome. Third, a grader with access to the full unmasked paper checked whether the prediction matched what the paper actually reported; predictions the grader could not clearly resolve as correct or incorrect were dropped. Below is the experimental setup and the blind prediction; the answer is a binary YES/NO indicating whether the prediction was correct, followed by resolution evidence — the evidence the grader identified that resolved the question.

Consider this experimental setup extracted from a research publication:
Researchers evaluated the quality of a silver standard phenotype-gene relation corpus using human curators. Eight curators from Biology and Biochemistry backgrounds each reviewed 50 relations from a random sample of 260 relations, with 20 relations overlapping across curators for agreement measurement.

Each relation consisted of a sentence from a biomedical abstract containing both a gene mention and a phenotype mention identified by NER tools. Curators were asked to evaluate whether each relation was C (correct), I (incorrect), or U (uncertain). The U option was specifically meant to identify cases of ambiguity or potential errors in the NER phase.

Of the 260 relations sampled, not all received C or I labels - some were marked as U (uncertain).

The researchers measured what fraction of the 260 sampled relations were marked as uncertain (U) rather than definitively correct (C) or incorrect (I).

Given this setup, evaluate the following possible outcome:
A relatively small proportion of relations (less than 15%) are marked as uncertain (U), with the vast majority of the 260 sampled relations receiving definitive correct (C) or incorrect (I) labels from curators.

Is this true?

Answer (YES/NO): NO